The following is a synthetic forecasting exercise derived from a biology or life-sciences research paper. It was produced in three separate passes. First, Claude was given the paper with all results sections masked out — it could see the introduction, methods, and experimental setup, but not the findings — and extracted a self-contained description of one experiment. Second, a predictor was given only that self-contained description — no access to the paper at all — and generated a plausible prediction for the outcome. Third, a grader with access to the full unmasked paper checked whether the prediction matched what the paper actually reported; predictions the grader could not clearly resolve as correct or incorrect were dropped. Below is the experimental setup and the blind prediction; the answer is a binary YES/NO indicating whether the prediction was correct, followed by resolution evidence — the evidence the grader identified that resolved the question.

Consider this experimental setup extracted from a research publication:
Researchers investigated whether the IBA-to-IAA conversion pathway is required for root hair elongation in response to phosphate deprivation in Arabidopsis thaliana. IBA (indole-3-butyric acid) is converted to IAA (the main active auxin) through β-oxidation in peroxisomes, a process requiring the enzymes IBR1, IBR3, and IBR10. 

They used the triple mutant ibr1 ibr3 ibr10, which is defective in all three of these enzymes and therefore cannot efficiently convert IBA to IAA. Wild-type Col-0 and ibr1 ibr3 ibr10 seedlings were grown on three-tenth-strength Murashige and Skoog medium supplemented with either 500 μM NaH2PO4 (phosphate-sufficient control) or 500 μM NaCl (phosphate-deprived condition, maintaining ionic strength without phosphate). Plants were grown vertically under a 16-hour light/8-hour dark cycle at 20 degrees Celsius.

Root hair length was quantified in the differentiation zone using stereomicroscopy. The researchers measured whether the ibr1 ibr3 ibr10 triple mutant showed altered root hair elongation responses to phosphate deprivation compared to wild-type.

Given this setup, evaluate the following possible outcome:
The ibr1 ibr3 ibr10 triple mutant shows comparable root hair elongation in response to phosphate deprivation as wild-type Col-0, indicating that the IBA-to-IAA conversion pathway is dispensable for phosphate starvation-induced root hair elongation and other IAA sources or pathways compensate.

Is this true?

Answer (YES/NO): NO